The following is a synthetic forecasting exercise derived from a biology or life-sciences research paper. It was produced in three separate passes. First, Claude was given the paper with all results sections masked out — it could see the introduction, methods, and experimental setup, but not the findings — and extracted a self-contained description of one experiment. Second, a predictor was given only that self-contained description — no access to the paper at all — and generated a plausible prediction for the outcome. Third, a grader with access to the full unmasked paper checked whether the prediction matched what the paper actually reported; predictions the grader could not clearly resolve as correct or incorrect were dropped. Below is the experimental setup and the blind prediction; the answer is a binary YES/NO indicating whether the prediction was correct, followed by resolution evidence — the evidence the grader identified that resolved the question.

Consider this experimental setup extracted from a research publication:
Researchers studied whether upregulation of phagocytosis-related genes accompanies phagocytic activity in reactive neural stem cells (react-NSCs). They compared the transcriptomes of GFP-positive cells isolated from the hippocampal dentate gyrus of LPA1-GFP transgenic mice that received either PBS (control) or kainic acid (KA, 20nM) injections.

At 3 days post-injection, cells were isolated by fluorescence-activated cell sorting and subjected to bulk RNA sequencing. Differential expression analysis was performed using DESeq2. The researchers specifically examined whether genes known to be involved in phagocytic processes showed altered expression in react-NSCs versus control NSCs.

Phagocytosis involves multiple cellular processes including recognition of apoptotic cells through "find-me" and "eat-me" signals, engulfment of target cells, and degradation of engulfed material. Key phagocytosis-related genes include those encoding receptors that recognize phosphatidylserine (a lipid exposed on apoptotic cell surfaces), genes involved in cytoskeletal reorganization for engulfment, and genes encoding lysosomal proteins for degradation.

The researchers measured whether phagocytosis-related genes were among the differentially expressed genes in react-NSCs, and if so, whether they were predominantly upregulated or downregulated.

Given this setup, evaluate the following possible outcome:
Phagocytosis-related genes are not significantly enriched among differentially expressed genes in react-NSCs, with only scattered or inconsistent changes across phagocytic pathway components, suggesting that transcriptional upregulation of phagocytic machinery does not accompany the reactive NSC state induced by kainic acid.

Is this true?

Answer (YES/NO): NO